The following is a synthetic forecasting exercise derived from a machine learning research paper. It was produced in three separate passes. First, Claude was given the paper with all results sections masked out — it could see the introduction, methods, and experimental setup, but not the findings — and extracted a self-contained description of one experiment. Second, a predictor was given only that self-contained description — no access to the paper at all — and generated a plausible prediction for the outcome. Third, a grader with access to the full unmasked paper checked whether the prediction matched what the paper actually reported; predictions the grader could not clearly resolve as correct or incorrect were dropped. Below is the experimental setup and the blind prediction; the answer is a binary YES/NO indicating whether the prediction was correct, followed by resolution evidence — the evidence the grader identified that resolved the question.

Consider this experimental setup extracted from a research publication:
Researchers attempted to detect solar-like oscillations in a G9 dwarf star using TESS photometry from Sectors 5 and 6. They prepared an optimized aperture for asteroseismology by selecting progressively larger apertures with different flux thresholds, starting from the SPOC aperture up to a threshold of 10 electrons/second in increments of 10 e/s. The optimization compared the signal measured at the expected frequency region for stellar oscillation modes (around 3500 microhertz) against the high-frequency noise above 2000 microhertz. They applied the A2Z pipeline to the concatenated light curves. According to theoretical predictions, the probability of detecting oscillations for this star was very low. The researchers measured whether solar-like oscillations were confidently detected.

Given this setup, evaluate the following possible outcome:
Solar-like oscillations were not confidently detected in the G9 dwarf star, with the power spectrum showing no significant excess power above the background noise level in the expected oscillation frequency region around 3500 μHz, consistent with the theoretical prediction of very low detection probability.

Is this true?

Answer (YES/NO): NO